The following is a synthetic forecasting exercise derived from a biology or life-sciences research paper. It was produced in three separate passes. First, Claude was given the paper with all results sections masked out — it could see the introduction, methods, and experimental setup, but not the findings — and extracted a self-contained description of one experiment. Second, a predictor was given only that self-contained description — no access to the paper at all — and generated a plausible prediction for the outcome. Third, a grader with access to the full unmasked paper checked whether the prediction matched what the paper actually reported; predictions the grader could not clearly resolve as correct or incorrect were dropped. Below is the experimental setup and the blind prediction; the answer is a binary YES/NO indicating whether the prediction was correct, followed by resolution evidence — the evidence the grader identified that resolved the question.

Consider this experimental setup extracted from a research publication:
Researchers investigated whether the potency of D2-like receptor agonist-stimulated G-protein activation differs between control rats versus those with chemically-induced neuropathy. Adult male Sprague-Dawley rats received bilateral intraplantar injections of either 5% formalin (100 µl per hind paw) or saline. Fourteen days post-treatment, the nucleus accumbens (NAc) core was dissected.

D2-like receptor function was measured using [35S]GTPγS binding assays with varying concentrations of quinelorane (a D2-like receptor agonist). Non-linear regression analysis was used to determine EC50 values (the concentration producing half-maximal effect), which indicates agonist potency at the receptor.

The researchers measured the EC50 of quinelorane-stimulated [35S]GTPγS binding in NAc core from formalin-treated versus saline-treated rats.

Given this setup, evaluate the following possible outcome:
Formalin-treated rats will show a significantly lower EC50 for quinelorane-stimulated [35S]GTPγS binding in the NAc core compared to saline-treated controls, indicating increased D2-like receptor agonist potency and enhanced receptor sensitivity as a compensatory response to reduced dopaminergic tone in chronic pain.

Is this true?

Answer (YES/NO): NO